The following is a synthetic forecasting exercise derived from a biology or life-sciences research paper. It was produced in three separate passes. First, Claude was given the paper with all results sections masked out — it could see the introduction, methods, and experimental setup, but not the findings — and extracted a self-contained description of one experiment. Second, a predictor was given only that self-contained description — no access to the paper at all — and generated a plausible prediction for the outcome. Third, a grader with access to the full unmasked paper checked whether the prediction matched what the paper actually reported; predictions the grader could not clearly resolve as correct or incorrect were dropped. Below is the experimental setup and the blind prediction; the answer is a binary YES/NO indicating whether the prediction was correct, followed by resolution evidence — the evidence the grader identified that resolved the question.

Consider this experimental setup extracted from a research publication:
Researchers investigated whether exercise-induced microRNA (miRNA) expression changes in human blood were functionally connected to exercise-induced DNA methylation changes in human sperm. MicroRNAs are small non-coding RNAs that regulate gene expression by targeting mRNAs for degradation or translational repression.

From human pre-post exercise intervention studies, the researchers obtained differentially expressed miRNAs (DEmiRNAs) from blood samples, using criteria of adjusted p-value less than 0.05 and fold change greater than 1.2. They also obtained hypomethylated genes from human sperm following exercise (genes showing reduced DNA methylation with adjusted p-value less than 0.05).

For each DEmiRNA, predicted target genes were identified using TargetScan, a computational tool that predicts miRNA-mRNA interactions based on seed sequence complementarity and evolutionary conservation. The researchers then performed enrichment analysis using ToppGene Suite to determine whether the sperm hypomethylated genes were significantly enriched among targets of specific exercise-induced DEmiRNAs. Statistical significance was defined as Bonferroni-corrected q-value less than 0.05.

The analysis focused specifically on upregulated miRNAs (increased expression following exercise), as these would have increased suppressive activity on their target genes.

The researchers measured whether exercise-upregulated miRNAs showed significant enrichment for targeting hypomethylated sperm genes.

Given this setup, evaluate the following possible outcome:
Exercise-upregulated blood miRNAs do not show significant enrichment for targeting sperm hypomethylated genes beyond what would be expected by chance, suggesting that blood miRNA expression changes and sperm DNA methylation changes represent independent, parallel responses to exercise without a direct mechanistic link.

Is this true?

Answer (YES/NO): NO